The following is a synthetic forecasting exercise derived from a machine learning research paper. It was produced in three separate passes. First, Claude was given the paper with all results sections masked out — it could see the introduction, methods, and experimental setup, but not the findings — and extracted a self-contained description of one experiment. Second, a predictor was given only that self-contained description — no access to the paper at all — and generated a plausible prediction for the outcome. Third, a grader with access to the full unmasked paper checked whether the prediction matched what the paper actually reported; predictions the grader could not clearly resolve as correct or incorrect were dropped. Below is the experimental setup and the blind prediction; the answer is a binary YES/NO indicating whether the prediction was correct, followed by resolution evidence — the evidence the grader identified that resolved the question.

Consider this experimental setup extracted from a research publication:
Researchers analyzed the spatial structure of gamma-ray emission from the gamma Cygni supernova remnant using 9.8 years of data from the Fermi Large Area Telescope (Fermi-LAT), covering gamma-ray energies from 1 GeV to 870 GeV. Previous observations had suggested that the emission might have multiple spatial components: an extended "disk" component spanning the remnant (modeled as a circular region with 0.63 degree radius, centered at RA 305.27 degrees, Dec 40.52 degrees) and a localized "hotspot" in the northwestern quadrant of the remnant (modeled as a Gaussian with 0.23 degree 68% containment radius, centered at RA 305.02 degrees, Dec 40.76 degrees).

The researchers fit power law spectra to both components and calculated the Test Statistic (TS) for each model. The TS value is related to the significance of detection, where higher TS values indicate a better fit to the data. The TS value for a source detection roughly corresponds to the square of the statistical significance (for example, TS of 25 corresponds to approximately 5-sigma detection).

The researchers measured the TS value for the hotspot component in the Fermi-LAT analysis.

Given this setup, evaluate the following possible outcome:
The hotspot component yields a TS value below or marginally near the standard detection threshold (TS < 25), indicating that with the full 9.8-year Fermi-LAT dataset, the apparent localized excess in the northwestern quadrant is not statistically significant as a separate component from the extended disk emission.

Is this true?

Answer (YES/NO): NO